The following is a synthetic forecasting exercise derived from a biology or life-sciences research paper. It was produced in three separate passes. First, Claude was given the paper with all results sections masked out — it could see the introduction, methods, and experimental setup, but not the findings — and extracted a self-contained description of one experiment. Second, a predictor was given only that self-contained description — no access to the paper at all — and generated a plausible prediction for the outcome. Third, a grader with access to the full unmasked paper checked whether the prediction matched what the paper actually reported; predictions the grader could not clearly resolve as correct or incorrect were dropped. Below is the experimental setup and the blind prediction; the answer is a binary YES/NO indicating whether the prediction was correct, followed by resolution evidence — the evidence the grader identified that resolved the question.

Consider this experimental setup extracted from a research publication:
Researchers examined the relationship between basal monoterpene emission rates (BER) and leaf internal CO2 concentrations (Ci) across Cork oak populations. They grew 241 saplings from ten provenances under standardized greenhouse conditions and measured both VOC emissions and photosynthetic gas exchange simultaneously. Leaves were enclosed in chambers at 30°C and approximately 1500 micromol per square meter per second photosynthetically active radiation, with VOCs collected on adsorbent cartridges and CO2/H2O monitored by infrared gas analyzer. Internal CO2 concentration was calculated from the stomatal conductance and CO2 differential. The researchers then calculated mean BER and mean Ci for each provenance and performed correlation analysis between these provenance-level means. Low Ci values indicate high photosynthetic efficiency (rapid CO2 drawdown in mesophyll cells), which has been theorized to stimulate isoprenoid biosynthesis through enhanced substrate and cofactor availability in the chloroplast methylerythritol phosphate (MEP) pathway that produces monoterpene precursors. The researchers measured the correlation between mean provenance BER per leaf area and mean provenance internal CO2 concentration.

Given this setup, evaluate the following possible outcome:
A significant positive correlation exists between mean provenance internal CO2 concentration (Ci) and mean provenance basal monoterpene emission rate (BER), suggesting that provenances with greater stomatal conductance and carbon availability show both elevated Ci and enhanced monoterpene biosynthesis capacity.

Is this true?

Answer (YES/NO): NO